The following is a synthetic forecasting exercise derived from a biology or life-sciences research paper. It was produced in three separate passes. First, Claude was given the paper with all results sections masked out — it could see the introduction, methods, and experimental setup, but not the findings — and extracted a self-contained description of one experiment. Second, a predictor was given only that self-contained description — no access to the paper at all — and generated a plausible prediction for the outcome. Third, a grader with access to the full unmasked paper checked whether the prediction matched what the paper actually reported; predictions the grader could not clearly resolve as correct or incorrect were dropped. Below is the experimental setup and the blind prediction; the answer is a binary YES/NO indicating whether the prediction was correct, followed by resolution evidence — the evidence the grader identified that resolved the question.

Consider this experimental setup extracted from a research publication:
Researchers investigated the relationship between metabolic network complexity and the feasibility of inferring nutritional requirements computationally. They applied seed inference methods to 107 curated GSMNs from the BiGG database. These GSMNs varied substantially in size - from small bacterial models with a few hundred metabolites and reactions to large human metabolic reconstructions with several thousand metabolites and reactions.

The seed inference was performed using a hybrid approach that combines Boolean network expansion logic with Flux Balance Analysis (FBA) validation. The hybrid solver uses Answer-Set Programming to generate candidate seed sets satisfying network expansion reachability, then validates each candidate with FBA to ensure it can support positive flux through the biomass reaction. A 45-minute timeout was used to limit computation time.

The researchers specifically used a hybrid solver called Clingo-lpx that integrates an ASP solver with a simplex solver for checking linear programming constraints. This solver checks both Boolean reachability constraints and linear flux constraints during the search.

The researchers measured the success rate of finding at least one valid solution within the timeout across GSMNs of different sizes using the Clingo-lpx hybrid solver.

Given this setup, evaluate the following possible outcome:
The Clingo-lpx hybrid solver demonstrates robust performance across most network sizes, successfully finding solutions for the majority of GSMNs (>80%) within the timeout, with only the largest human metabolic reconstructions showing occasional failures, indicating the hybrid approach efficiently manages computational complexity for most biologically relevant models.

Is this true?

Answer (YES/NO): NO